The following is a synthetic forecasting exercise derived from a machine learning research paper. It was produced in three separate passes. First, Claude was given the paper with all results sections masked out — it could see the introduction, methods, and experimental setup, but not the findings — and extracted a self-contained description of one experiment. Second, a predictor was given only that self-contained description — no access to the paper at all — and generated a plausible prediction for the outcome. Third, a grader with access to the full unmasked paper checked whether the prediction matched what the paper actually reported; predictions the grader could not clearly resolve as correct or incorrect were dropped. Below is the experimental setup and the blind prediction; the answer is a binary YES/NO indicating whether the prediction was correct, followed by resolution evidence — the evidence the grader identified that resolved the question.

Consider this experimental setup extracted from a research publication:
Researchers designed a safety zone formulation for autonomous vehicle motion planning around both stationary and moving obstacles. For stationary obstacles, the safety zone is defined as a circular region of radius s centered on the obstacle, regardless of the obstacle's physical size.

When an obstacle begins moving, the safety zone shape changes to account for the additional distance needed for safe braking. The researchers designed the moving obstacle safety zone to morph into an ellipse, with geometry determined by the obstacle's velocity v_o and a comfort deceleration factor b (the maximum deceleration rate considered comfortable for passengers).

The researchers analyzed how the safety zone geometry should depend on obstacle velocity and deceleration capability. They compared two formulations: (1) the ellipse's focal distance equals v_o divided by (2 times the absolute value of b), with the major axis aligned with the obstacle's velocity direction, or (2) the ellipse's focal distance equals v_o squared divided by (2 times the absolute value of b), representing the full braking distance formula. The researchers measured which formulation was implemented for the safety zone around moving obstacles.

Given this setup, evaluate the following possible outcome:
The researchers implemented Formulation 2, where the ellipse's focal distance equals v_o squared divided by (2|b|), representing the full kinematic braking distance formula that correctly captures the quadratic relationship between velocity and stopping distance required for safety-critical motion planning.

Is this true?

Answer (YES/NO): NO